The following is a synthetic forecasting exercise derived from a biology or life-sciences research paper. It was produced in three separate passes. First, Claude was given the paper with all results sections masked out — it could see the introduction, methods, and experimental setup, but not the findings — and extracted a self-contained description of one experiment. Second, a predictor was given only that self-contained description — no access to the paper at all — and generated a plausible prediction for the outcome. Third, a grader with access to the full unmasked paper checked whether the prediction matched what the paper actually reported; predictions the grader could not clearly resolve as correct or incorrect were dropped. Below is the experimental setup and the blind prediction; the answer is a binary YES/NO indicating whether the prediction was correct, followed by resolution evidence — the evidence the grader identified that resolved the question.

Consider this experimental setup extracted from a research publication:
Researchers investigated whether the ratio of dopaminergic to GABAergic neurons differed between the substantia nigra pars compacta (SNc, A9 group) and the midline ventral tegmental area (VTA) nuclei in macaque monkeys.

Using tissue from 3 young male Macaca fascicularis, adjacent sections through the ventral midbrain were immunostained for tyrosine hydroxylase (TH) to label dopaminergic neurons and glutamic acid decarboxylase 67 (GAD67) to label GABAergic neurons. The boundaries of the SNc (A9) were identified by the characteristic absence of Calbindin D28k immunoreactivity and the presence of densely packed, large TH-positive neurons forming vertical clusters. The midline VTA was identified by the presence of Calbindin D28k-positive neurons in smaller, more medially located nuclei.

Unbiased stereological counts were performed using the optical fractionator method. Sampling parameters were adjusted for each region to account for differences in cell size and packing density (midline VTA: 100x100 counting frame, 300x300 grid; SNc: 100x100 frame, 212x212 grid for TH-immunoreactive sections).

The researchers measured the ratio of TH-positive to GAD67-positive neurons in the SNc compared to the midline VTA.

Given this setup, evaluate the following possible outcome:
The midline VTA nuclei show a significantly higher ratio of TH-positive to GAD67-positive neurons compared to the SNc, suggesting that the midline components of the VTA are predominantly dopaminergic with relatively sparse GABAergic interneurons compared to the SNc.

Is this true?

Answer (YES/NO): NO